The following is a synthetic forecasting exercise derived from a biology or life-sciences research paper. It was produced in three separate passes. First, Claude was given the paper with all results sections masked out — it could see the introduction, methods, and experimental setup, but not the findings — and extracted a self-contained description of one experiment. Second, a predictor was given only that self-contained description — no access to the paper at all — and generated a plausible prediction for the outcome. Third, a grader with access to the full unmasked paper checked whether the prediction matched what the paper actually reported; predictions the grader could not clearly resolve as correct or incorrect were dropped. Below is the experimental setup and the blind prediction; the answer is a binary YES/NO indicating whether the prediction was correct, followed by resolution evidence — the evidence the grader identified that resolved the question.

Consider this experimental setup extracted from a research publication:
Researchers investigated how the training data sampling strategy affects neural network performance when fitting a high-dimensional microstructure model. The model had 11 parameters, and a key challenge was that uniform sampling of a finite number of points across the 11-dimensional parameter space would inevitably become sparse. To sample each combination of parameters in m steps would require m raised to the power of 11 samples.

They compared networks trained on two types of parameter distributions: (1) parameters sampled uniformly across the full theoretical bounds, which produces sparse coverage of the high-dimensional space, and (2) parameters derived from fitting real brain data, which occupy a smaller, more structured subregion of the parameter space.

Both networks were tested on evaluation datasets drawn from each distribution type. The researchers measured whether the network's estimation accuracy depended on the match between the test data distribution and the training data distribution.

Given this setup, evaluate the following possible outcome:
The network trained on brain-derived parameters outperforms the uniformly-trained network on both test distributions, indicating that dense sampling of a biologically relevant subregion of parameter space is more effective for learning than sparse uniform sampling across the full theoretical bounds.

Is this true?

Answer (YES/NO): NO